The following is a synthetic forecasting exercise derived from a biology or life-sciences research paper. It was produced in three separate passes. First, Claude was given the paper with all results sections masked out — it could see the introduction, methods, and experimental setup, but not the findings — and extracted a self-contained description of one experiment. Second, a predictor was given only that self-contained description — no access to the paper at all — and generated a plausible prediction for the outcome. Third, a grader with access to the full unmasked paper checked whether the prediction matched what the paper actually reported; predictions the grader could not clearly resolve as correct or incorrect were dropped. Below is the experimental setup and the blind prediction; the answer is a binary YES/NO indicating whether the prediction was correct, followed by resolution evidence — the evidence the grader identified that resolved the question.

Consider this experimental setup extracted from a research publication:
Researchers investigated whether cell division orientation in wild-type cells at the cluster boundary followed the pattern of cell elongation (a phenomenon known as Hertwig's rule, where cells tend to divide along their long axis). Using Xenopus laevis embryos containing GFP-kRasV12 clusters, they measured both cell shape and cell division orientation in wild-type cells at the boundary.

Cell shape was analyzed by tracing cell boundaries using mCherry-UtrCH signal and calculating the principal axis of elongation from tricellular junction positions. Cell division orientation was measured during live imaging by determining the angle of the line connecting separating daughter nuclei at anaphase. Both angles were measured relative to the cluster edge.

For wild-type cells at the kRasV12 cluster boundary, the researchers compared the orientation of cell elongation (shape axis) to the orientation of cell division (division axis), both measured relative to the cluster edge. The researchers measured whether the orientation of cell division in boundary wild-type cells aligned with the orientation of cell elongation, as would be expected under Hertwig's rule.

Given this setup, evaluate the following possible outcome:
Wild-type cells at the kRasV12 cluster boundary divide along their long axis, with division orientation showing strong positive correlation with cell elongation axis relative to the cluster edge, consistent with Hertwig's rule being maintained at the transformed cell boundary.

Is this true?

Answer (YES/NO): YES